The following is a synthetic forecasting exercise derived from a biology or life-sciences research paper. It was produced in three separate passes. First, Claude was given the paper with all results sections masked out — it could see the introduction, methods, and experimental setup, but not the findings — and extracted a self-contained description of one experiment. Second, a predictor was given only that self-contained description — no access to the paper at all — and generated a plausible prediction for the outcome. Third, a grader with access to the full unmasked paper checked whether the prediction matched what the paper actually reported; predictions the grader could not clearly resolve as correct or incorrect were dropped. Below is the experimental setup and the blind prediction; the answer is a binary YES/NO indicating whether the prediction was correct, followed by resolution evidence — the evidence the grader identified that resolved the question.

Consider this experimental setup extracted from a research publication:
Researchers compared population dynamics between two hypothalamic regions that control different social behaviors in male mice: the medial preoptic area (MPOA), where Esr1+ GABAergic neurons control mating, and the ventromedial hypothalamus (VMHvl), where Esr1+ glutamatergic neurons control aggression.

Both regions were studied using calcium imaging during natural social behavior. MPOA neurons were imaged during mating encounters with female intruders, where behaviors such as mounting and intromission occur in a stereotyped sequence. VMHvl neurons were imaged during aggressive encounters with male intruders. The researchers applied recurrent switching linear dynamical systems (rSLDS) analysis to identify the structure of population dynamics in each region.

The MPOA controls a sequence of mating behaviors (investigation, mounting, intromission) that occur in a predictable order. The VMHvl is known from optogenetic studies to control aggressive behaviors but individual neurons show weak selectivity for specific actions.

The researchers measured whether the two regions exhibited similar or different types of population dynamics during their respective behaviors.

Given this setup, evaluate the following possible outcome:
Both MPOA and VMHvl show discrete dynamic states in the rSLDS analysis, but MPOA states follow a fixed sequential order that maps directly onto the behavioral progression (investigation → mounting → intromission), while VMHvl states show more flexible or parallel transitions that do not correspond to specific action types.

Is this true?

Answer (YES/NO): NO